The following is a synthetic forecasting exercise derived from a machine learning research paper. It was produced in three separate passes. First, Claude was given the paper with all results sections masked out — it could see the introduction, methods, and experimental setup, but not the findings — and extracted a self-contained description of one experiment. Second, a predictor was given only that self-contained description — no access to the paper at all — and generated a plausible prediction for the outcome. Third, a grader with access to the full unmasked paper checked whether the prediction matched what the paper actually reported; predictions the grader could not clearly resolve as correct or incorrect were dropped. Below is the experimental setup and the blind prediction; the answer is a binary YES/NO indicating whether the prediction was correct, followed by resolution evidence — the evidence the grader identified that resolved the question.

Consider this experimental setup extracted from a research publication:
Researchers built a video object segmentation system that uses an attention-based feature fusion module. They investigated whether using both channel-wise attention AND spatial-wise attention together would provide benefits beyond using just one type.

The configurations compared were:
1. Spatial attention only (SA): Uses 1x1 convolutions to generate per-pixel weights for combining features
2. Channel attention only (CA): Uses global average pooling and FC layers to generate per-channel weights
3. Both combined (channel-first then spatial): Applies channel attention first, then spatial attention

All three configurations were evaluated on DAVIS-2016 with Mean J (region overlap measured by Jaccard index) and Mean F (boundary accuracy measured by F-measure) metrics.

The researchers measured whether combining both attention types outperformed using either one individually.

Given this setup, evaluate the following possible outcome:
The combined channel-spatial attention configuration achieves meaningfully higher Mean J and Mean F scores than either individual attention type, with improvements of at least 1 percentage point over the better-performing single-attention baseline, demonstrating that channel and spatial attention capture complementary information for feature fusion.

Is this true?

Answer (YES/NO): NO